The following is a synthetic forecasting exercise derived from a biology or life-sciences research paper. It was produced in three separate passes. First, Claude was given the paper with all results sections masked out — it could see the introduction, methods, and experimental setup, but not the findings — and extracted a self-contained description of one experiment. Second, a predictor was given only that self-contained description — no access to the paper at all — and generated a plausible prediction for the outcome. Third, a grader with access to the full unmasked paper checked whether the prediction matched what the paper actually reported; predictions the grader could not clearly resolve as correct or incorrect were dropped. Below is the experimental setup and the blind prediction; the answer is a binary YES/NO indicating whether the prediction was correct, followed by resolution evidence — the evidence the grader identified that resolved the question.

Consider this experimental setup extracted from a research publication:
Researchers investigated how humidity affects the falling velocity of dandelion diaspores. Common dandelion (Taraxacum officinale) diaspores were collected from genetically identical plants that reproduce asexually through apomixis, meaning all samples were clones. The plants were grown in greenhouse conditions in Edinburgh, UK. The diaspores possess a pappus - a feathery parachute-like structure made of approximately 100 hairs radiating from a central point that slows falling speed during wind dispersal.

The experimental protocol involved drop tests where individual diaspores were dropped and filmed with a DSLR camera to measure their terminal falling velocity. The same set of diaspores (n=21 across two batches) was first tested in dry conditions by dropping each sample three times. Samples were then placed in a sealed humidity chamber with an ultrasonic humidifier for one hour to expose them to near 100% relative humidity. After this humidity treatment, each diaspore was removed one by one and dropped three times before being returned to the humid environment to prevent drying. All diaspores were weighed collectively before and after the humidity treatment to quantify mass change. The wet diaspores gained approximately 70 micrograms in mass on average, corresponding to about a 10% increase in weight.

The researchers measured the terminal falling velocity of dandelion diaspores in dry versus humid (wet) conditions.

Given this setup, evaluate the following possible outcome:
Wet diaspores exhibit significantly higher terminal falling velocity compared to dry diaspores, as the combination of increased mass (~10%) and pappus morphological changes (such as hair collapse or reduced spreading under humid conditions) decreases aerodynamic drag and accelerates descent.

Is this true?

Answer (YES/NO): YES